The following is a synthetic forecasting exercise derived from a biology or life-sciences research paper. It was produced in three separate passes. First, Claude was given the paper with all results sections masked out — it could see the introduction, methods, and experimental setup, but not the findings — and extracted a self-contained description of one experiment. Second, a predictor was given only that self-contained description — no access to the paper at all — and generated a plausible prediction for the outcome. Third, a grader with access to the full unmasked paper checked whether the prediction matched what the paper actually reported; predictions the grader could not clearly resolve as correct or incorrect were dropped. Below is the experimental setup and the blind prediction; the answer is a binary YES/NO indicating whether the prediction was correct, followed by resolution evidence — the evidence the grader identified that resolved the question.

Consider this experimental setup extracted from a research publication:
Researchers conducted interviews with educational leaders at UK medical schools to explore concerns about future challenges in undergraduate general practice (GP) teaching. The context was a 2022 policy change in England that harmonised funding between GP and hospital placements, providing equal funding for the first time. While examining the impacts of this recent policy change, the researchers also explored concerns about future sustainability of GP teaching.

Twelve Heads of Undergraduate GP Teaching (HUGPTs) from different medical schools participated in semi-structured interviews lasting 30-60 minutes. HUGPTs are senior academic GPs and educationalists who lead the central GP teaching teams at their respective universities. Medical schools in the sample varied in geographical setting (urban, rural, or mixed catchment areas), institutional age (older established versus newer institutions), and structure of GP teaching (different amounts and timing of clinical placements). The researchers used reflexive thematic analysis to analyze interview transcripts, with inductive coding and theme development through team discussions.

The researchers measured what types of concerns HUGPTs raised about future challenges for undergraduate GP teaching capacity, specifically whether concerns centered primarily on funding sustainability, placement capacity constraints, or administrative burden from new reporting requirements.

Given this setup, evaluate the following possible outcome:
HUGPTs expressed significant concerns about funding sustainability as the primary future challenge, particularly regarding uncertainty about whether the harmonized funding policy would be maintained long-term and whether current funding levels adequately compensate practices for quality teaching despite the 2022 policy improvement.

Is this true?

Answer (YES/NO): NO